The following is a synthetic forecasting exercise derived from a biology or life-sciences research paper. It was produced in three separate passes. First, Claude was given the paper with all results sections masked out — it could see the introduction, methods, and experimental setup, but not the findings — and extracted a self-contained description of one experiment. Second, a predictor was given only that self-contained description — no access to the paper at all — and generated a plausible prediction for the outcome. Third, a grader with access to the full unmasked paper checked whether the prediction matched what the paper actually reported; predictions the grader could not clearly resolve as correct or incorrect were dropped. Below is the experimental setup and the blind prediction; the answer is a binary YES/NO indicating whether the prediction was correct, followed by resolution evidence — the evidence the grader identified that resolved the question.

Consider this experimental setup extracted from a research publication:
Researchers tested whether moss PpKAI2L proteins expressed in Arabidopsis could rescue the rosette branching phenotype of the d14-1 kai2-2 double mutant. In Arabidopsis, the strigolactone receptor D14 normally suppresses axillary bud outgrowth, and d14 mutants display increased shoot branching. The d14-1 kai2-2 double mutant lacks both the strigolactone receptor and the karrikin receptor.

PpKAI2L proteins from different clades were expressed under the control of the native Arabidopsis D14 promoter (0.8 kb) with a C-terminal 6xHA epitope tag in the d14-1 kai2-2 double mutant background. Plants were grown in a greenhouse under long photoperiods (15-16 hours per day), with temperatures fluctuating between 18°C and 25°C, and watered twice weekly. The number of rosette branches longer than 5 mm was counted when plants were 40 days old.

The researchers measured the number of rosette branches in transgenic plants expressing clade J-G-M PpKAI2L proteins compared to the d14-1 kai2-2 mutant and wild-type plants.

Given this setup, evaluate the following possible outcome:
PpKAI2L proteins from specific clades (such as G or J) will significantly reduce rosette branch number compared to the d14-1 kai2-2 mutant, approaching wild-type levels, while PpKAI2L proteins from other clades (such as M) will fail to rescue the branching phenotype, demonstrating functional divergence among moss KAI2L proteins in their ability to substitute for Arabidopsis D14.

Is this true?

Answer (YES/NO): NO